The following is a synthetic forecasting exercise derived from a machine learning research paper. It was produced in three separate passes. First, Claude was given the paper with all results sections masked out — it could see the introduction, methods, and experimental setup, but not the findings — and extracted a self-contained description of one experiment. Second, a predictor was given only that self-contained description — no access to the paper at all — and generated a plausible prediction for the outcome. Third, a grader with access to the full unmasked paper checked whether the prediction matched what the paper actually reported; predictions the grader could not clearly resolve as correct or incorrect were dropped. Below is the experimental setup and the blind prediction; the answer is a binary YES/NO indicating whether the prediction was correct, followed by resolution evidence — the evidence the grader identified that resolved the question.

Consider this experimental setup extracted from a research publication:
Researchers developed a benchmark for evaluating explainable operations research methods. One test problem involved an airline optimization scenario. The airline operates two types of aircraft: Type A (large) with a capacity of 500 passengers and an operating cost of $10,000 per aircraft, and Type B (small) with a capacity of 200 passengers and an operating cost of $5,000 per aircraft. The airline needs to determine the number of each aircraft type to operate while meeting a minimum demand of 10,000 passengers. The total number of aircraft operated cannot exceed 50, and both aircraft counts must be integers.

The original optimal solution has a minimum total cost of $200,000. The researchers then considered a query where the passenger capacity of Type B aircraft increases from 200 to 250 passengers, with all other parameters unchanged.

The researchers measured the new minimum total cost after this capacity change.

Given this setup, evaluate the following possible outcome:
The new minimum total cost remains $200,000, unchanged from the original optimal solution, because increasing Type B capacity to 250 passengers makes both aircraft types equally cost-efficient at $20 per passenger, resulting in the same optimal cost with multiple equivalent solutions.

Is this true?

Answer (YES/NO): YES